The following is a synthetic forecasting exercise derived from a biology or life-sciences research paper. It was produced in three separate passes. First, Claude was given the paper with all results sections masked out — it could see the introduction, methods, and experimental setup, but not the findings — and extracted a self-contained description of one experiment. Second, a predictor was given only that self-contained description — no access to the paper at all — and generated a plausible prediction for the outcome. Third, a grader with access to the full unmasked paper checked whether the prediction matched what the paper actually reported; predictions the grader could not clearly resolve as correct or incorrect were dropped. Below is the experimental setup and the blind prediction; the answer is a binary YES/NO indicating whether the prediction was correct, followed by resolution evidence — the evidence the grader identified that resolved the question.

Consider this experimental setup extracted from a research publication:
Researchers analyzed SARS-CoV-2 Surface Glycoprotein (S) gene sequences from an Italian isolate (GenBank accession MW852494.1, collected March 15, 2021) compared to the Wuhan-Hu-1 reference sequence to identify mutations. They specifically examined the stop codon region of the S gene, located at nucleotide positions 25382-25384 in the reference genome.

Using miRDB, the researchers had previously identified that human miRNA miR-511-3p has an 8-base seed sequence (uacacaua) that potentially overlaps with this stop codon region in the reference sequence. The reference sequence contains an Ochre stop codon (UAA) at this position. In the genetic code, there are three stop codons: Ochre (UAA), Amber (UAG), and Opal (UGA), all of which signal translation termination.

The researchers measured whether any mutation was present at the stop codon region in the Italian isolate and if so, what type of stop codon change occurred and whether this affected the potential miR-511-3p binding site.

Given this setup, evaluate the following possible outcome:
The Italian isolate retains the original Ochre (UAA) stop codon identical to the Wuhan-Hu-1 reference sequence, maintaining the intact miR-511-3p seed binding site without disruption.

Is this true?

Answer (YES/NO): NO